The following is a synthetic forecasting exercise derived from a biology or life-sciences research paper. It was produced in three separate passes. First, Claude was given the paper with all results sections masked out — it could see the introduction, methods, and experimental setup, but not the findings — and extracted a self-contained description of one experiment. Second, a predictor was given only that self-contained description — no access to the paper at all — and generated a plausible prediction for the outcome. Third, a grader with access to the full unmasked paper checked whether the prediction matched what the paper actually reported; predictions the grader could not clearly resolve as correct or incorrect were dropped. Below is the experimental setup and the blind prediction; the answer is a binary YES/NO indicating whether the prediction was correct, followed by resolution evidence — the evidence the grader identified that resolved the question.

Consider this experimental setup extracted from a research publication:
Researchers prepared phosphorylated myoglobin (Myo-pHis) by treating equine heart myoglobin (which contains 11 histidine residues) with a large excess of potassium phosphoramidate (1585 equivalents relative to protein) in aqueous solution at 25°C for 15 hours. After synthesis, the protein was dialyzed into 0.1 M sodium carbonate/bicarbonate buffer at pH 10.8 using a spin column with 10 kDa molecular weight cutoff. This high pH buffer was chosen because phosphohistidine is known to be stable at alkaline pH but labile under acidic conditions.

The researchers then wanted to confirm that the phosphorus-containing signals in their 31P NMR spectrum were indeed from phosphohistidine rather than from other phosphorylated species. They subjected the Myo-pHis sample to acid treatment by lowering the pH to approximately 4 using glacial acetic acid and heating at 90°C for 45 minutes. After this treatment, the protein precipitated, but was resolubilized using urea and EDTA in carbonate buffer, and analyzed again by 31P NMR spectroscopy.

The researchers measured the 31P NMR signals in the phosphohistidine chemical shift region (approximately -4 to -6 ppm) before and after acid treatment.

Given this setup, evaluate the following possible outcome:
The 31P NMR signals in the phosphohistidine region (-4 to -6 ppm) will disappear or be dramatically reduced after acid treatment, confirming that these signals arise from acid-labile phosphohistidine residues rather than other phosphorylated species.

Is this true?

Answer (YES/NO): YES